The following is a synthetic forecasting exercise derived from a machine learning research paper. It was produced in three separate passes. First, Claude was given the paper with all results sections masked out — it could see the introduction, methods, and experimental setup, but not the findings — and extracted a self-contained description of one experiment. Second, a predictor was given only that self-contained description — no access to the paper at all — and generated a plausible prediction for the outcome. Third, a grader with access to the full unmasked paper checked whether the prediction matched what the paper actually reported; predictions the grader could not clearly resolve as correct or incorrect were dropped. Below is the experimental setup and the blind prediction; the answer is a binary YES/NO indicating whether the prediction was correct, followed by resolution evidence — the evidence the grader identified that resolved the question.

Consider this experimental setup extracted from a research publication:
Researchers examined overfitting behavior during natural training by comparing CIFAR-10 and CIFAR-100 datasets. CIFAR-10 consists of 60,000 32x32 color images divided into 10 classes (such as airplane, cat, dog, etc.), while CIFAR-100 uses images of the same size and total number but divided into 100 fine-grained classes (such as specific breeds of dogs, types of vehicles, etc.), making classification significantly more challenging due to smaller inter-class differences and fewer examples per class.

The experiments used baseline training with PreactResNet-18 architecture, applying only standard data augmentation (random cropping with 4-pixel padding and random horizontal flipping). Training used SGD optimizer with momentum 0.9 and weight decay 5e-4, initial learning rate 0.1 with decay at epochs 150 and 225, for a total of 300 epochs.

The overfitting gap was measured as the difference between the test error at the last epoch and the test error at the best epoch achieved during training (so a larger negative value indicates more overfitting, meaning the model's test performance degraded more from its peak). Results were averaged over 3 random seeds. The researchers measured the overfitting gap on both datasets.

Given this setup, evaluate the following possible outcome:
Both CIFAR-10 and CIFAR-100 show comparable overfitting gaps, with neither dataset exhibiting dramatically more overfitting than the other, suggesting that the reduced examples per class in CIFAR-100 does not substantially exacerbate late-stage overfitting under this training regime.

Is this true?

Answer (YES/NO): NO